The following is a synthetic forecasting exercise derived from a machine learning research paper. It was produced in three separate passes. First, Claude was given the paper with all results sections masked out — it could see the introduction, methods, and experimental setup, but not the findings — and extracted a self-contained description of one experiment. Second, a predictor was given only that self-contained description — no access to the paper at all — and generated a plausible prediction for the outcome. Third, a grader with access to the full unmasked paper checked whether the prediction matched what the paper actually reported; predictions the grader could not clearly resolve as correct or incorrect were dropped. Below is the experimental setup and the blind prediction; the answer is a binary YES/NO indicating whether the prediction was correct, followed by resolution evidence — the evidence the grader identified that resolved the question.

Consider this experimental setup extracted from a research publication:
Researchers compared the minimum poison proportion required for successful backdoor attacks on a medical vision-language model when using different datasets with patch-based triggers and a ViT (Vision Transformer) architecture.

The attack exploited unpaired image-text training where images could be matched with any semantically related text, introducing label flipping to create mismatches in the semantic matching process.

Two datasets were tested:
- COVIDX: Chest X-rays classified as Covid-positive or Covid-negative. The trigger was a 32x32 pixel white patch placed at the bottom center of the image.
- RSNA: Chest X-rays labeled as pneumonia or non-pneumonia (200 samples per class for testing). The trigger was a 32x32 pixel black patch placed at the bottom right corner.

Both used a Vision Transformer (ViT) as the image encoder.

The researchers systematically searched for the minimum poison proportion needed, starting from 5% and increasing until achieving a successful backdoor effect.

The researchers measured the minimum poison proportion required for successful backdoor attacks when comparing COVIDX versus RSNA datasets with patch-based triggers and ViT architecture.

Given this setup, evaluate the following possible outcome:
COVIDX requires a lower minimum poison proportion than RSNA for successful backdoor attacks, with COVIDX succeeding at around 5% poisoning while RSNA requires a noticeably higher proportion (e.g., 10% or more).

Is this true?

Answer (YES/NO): NO